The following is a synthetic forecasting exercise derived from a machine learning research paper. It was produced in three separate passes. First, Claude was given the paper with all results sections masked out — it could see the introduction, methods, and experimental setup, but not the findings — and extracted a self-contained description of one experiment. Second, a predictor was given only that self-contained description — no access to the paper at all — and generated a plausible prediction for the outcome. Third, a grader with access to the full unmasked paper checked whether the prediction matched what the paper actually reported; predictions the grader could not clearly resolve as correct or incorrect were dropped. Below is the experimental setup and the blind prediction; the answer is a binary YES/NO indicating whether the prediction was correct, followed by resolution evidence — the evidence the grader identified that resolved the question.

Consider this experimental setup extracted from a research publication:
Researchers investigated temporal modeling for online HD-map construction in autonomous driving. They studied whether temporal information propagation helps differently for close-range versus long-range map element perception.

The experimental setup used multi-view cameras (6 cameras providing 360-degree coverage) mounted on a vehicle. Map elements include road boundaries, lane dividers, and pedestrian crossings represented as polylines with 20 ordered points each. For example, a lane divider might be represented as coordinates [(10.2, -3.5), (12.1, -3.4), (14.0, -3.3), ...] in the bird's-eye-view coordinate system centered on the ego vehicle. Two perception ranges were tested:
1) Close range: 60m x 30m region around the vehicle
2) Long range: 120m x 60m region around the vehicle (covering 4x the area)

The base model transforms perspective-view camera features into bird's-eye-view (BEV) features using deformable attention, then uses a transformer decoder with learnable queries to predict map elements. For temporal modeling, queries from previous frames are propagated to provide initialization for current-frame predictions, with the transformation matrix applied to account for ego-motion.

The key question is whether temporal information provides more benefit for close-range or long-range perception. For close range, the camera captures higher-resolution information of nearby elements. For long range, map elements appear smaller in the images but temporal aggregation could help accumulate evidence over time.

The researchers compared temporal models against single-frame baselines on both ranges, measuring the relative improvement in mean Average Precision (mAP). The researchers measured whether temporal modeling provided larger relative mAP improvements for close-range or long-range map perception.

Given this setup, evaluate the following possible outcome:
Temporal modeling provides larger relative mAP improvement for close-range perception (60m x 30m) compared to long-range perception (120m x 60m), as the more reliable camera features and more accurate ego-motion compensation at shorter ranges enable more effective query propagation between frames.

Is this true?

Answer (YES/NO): NO